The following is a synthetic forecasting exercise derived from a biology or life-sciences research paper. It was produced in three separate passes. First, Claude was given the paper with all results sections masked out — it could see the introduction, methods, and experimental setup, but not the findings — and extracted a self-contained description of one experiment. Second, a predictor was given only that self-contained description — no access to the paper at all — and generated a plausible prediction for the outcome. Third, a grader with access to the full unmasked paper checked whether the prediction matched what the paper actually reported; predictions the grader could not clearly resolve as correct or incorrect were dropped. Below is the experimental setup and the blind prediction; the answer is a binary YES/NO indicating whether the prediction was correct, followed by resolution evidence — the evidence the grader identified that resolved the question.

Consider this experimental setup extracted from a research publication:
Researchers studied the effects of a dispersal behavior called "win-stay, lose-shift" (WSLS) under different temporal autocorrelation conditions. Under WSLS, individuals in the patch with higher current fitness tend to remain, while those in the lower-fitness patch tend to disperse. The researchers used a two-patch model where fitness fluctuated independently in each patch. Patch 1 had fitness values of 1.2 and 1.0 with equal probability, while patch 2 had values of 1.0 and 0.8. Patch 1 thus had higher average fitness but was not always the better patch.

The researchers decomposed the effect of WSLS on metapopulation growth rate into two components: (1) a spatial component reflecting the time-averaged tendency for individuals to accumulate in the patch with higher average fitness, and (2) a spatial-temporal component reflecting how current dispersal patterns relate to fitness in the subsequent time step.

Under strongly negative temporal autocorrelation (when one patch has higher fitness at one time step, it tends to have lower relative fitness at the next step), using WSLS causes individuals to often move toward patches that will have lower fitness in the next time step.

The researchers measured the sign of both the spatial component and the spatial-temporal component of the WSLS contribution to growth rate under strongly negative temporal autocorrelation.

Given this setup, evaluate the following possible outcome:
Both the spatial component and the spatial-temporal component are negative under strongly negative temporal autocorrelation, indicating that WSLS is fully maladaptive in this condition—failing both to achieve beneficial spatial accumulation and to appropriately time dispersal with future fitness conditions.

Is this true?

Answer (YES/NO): NO